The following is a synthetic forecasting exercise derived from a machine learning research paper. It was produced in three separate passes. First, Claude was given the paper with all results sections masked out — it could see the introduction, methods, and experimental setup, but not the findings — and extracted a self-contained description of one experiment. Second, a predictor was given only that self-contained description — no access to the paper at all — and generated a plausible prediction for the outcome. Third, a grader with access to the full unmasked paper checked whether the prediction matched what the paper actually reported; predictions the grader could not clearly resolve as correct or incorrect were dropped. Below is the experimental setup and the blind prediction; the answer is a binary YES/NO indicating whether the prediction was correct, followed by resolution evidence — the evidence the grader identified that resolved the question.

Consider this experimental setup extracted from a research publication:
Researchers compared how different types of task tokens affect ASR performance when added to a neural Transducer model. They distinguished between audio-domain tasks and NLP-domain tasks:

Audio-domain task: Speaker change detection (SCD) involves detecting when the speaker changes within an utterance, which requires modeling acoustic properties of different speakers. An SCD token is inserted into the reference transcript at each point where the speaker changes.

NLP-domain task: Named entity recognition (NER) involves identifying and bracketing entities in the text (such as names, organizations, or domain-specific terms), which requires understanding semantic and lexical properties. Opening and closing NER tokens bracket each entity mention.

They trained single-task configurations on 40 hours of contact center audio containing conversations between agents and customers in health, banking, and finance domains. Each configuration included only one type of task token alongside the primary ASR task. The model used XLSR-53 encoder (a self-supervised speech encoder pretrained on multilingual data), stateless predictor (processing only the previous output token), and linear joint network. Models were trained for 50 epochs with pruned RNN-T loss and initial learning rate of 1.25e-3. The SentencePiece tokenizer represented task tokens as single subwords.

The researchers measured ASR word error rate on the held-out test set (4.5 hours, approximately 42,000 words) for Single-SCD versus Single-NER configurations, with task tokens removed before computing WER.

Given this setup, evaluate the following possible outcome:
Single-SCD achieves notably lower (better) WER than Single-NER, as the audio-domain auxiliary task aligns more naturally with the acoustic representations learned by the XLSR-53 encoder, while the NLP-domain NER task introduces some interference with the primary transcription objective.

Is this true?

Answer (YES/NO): NO